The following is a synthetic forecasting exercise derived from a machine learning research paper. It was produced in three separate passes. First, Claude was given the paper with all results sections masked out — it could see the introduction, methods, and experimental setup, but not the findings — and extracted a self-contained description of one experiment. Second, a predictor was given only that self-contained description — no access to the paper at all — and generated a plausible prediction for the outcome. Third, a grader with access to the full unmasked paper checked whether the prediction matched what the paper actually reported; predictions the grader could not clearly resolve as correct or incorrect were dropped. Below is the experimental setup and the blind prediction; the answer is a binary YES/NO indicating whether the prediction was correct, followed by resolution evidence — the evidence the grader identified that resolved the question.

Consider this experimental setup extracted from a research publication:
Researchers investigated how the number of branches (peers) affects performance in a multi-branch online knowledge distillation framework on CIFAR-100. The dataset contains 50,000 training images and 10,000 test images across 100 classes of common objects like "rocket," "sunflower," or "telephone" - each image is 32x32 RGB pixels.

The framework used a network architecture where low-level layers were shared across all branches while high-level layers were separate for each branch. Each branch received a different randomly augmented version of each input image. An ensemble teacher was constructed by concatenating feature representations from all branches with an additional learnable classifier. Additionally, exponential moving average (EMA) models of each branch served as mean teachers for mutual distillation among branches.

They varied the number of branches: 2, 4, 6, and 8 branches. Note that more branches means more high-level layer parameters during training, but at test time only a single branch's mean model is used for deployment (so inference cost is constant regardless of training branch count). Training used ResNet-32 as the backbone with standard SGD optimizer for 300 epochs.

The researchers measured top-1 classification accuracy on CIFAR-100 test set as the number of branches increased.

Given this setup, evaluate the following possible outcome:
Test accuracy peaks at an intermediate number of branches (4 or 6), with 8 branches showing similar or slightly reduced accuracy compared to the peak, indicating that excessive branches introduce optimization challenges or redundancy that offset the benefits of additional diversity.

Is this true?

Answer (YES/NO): NO